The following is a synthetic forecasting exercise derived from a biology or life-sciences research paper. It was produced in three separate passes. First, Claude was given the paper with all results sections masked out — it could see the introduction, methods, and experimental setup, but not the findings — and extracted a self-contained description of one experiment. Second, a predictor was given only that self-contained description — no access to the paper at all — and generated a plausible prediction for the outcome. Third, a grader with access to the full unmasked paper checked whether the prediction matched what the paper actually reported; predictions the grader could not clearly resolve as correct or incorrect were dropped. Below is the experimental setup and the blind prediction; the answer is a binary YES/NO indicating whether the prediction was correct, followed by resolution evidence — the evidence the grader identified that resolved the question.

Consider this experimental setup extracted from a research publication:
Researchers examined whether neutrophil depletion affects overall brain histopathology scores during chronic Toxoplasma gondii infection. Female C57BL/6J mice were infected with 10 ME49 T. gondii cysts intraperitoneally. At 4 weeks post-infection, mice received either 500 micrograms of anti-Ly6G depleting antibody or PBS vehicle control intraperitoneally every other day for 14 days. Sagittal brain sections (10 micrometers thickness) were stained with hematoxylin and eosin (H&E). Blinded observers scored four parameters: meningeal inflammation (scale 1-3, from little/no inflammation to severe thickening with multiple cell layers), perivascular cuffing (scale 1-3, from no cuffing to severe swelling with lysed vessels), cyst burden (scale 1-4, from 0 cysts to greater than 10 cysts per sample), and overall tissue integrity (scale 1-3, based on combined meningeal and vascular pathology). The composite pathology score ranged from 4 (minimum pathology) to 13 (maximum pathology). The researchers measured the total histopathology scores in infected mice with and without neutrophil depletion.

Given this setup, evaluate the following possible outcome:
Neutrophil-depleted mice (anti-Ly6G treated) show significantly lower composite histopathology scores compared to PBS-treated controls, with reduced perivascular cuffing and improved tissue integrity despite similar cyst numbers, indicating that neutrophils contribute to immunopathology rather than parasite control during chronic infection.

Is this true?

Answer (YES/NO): NO